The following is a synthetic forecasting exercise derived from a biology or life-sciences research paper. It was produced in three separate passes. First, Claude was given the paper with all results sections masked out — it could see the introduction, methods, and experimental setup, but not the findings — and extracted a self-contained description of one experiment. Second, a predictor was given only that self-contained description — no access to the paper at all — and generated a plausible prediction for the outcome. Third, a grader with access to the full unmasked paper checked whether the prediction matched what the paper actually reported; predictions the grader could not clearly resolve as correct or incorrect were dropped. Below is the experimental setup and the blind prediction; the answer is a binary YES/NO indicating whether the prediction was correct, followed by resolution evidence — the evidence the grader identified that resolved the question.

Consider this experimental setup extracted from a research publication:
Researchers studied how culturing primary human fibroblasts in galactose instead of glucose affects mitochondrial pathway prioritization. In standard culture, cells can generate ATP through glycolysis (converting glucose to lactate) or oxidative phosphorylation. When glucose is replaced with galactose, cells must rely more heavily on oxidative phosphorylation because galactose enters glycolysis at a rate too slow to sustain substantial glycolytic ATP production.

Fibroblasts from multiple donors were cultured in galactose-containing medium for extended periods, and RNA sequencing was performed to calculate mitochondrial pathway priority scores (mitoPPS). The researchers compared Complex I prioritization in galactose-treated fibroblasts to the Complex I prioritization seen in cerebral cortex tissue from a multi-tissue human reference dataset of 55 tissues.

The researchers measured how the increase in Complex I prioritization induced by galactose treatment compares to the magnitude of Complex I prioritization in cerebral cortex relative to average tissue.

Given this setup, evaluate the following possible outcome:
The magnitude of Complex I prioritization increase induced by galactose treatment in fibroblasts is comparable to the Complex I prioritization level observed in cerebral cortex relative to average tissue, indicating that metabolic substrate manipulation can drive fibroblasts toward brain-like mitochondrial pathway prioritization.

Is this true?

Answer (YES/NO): NO